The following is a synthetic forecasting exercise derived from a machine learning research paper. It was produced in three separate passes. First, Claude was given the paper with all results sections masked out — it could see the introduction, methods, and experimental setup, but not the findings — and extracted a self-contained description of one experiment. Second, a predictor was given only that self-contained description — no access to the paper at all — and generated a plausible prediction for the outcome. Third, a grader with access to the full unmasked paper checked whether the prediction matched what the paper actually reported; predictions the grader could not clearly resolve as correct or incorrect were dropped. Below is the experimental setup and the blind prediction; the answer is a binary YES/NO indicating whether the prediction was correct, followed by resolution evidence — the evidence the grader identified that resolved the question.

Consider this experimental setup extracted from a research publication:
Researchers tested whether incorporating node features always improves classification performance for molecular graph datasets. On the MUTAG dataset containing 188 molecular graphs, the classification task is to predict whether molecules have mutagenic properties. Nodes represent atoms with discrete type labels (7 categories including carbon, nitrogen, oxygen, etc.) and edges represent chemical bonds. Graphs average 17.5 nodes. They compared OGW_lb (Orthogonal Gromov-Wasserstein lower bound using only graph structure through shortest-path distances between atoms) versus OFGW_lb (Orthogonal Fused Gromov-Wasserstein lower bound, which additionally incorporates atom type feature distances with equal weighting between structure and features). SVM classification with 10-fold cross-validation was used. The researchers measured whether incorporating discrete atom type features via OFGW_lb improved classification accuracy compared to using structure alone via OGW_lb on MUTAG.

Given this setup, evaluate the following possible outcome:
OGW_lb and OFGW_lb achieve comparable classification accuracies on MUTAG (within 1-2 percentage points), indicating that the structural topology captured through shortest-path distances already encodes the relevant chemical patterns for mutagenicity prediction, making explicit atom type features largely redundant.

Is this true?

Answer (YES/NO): NO